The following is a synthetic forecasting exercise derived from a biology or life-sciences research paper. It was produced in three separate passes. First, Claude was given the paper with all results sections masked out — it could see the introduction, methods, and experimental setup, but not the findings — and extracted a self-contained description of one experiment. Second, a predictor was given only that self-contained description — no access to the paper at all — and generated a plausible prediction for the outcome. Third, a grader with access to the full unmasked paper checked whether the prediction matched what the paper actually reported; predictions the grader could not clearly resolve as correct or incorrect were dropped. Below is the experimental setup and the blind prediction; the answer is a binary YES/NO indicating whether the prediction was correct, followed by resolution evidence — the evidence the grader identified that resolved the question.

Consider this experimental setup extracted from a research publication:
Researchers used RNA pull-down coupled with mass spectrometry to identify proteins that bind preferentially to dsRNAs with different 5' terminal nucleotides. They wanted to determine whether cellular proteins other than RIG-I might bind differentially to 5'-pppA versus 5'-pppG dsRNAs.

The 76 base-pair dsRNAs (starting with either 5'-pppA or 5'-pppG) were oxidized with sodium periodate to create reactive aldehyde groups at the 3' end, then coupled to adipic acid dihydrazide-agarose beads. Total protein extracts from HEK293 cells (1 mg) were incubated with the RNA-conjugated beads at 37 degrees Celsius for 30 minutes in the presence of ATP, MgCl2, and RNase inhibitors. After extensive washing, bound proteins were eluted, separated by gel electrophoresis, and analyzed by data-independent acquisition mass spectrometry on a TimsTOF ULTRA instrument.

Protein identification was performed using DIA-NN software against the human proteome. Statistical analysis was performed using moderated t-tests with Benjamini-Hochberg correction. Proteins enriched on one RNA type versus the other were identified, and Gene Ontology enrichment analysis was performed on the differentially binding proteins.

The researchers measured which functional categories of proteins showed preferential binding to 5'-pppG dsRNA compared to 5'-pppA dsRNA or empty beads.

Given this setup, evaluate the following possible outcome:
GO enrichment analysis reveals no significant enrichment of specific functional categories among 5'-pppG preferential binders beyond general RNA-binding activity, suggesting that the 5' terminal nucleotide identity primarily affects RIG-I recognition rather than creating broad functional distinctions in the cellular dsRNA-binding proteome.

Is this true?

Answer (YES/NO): NO